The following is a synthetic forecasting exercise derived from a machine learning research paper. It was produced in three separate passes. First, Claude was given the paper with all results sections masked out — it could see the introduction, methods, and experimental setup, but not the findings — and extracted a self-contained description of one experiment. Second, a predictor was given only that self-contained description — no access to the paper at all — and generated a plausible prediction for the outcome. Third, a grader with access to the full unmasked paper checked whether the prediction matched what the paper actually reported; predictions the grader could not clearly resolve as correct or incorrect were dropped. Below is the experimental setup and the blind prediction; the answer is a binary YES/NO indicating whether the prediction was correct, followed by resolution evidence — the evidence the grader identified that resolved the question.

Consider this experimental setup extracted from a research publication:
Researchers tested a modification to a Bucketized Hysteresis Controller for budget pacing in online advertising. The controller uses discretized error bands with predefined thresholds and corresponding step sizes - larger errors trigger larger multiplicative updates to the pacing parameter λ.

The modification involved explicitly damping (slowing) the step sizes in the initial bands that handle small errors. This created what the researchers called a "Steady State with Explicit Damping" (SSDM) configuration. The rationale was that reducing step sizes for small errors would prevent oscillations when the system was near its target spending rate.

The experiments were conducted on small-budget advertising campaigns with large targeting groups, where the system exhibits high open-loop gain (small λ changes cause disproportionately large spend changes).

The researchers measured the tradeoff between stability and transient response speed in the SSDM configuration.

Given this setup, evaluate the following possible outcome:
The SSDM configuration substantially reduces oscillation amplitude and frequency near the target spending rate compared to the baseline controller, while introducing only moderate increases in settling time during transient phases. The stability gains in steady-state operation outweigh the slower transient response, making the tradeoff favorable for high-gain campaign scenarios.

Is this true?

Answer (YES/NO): NO